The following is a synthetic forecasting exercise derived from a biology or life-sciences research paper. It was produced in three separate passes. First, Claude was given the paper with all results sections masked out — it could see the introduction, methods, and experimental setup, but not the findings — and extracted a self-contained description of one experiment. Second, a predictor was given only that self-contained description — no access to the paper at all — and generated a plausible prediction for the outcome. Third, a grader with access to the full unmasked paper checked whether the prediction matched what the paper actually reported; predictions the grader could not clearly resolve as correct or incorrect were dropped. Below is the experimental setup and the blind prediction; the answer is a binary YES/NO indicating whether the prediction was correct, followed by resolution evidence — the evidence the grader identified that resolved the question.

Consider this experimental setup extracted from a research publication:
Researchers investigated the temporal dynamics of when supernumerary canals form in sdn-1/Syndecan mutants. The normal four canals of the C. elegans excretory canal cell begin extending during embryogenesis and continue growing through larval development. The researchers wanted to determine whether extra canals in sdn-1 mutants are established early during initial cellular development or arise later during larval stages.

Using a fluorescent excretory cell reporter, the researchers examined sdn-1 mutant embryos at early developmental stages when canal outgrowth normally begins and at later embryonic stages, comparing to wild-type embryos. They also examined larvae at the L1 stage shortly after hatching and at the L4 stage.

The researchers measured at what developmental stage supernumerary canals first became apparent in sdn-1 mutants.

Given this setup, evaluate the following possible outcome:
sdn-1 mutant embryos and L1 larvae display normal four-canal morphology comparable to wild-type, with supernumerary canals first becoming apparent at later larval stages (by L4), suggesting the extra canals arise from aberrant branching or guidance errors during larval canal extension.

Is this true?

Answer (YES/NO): NO